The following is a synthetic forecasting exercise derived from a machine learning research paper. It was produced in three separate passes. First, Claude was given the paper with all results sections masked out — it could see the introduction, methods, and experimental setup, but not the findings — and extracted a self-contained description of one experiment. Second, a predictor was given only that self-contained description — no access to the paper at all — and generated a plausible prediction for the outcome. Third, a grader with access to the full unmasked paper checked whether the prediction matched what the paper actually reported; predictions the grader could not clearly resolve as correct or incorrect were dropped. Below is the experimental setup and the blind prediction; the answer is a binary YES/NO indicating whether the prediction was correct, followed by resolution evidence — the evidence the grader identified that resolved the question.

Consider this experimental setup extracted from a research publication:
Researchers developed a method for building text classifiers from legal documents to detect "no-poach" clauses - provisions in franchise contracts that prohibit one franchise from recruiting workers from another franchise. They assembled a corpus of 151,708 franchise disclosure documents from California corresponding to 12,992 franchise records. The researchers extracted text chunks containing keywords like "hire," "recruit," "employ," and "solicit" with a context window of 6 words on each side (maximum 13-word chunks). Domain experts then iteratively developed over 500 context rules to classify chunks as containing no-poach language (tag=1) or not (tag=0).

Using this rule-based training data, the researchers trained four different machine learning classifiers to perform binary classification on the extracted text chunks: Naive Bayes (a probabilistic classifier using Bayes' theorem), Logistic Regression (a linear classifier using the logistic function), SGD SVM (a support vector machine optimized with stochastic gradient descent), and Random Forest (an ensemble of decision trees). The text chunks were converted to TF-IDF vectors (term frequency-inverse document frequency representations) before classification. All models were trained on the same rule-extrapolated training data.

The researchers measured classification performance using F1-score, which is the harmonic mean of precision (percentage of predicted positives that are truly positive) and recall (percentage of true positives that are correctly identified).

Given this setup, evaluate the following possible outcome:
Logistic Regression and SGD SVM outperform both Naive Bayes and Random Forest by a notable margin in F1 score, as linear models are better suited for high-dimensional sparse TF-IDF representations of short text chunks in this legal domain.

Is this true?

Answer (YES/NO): NO